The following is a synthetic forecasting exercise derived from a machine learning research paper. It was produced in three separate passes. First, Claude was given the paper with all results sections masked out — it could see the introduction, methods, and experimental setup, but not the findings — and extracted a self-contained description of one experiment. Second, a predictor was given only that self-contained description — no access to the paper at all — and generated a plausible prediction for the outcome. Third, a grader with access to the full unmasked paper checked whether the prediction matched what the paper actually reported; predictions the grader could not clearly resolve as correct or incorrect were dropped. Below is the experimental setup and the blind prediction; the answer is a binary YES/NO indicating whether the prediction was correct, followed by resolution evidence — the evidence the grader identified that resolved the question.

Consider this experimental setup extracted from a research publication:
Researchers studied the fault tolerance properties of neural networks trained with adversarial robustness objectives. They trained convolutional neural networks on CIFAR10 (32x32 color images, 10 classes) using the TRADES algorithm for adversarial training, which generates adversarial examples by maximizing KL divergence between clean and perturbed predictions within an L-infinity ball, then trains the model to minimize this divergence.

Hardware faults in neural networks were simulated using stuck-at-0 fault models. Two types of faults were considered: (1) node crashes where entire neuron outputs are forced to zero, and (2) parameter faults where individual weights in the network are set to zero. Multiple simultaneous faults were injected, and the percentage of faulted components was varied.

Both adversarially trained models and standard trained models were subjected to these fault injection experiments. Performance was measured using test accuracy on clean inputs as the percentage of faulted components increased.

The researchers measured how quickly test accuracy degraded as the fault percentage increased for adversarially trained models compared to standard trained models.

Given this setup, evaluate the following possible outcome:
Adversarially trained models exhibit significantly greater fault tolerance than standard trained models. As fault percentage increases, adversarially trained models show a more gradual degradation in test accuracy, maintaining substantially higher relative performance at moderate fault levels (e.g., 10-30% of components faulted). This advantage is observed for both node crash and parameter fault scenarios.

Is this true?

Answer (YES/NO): NO